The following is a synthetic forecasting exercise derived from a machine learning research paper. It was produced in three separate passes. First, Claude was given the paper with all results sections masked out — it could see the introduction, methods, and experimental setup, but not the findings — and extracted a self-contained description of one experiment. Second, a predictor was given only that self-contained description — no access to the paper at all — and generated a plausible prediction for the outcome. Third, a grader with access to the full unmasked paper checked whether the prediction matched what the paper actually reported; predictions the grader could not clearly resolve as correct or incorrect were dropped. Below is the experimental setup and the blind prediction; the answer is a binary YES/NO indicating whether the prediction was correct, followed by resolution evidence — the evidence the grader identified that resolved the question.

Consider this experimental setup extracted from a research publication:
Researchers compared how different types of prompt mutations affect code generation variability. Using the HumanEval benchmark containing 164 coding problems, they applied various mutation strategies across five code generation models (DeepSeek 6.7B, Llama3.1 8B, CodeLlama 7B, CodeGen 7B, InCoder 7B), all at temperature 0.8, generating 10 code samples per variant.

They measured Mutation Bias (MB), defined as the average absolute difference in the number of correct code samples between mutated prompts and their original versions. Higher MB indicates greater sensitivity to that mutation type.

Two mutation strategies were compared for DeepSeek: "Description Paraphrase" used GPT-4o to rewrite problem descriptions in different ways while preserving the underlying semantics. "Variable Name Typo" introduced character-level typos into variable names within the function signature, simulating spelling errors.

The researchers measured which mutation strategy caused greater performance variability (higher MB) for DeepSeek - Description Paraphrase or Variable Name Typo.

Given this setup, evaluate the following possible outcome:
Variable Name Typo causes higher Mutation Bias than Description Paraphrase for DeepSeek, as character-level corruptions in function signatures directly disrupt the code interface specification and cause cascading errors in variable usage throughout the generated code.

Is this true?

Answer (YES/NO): NO